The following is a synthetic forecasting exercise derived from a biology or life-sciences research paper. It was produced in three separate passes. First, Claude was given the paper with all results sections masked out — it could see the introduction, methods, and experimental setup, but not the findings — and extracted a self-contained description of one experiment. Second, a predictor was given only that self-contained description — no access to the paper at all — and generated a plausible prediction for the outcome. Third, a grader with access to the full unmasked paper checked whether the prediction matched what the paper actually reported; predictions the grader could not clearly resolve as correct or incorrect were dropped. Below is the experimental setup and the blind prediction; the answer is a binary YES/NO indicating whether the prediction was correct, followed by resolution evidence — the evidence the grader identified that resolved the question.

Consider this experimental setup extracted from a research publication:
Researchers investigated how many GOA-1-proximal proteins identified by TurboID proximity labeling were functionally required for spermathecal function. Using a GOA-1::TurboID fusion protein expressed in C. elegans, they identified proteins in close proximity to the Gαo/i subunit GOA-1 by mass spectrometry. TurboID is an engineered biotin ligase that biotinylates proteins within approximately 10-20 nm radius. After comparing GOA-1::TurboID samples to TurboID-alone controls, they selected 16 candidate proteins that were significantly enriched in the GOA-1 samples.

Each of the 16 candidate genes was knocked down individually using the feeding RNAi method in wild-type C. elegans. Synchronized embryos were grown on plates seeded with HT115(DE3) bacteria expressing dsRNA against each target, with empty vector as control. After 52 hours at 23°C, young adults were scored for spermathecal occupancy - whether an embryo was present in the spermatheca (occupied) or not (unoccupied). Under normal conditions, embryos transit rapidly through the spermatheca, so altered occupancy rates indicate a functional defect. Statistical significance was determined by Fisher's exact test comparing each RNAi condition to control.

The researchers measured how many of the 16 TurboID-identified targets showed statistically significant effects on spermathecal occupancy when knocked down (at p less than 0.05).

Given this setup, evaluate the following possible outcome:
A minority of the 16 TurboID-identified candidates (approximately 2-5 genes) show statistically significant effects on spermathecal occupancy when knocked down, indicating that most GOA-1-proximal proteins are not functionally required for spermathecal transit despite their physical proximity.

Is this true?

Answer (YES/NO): NO